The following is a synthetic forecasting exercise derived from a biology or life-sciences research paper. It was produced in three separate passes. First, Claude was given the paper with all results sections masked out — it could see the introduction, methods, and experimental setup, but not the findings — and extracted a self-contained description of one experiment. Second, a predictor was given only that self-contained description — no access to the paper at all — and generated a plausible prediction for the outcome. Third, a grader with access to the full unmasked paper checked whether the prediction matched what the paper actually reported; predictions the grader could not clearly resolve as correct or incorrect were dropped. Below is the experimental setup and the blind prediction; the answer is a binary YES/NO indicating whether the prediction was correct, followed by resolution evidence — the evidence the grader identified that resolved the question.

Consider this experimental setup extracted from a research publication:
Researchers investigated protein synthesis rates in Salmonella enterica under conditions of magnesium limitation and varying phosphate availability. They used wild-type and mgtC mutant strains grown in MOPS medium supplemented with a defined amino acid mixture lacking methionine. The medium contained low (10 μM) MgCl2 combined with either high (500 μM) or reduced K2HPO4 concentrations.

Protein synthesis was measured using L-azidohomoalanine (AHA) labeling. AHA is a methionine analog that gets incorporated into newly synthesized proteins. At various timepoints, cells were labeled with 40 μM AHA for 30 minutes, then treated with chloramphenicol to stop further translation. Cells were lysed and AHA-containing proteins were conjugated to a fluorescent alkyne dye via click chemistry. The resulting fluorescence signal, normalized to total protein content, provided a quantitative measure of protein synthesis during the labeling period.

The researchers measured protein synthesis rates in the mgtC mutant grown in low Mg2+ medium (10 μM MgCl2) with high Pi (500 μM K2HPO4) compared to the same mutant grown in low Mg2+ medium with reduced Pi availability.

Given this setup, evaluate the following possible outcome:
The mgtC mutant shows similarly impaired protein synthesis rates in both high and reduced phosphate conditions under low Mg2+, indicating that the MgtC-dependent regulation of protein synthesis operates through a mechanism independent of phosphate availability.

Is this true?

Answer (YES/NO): NO